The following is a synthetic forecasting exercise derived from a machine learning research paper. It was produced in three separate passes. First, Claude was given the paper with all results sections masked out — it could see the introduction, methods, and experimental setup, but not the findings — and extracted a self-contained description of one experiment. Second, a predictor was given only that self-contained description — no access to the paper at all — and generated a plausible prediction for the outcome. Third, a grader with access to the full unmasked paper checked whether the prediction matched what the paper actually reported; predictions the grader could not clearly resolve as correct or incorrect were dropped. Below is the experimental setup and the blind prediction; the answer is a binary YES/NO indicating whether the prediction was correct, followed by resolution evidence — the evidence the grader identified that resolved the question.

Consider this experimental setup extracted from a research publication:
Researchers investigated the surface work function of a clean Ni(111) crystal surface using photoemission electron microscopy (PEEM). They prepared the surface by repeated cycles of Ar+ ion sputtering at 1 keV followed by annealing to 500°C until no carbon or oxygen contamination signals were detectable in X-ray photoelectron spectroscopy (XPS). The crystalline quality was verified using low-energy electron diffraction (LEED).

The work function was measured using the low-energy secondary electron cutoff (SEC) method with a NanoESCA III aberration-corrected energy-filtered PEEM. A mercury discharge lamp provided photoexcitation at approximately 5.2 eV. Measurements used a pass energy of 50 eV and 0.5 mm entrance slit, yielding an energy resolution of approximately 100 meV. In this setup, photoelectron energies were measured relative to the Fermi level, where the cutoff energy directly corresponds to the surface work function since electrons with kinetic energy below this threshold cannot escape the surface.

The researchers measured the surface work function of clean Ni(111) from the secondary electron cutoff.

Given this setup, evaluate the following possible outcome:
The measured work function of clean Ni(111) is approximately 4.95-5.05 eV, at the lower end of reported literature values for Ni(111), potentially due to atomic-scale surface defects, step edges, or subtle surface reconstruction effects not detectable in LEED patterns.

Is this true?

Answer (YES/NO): NO